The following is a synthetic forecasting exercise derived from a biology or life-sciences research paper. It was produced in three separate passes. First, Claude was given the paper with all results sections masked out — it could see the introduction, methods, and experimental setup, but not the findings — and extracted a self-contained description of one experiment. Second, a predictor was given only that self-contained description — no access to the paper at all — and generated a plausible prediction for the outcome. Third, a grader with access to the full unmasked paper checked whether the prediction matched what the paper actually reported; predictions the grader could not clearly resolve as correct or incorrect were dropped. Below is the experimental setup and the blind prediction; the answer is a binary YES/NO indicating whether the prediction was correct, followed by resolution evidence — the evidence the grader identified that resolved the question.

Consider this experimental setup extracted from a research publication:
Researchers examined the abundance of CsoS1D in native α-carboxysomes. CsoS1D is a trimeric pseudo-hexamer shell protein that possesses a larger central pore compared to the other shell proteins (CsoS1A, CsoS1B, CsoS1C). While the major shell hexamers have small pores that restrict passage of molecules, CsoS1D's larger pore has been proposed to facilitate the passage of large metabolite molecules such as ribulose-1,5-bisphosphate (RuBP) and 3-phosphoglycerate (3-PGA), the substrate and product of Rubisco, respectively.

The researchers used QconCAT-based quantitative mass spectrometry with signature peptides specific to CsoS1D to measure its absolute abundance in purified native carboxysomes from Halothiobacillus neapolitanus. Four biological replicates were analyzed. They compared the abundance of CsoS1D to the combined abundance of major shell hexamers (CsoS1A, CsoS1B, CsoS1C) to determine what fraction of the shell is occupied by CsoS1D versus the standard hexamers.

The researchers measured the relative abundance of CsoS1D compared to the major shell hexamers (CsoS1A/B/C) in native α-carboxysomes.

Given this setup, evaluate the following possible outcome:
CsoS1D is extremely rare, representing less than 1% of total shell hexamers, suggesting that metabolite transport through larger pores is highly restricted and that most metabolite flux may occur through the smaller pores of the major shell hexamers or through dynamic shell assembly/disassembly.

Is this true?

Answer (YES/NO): YES